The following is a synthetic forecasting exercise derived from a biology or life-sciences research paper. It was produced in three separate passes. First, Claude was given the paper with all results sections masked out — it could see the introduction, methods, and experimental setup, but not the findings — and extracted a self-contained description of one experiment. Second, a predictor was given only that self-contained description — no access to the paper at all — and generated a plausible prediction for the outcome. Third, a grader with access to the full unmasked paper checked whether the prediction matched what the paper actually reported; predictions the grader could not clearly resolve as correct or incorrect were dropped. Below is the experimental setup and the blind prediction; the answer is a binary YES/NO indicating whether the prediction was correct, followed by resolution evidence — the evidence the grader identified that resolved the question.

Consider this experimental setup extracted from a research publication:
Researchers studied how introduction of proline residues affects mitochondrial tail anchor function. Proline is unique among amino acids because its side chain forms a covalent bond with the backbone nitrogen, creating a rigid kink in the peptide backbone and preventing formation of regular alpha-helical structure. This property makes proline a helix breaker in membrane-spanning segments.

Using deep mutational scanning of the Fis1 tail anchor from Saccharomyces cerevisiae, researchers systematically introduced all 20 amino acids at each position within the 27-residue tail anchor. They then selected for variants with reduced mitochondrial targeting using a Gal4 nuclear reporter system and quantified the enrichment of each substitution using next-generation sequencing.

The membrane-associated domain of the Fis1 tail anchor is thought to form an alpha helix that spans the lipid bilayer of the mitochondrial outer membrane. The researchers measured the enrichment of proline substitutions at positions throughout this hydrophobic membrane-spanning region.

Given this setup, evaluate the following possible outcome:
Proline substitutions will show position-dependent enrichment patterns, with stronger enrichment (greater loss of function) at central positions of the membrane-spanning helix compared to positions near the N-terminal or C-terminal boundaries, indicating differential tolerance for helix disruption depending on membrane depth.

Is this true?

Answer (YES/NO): NO